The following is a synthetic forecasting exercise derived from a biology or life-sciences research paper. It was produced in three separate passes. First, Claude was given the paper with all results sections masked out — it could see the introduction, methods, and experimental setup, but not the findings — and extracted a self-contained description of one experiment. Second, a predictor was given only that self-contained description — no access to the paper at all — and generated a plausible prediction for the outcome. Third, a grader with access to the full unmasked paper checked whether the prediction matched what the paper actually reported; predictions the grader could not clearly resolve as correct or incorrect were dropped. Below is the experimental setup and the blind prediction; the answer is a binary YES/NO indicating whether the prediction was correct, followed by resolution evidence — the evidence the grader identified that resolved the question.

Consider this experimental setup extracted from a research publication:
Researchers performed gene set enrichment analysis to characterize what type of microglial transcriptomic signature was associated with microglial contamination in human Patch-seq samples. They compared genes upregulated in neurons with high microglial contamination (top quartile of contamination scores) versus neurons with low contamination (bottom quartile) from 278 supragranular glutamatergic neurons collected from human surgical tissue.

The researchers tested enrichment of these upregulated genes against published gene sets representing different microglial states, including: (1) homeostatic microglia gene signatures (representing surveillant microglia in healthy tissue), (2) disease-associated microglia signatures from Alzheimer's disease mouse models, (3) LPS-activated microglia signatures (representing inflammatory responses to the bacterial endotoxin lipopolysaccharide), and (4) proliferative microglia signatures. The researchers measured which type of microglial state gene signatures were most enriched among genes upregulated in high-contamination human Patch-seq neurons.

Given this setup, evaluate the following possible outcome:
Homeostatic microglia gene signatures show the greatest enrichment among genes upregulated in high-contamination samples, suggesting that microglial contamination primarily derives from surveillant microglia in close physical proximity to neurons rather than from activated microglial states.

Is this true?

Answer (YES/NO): NO